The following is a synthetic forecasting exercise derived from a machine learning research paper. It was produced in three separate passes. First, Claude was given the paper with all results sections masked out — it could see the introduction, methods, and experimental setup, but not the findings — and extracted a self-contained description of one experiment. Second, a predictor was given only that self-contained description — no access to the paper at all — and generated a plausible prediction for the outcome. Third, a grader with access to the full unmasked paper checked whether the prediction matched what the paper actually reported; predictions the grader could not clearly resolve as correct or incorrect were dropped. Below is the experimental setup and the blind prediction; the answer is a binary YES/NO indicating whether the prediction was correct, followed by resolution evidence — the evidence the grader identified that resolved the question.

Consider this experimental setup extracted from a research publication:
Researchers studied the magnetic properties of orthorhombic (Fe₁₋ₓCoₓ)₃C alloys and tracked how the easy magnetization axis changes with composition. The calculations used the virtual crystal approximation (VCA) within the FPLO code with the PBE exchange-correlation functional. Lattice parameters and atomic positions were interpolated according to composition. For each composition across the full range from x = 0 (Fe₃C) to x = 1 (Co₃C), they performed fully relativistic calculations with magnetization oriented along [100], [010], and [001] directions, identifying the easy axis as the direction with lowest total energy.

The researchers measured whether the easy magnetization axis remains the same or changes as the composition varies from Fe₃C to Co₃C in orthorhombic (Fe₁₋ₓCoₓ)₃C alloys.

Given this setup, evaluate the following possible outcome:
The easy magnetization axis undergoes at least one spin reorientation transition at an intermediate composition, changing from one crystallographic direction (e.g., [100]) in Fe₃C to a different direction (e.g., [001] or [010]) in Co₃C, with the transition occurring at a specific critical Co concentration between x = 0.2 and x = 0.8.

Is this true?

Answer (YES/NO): YES